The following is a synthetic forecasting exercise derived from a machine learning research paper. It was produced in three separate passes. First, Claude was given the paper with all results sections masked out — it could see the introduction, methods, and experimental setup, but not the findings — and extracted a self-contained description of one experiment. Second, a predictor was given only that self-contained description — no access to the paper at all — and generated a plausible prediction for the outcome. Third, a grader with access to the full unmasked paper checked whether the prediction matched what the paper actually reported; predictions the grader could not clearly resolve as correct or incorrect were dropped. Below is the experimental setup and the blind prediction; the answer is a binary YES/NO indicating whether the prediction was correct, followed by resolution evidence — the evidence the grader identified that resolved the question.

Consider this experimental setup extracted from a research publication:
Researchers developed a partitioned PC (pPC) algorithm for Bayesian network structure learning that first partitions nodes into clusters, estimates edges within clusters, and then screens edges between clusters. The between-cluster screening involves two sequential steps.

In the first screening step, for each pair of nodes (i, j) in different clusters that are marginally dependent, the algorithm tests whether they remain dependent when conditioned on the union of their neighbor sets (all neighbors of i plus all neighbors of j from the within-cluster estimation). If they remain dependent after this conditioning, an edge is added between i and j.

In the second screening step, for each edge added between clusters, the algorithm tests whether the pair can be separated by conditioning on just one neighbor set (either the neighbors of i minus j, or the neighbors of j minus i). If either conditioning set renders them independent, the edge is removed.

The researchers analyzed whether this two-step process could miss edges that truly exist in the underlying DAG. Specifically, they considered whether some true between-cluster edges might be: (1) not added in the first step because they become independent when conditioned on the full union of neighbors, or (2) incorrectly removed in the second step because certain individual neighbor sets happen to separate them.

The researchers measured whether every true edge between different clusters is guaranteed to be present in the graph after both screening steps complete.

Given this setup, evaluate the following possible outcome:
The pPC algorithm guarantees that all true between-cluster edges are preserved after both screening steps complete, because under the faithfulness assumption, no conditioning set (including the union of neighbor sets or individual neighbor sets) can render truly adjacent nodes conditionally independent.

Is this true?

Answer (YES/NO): YES